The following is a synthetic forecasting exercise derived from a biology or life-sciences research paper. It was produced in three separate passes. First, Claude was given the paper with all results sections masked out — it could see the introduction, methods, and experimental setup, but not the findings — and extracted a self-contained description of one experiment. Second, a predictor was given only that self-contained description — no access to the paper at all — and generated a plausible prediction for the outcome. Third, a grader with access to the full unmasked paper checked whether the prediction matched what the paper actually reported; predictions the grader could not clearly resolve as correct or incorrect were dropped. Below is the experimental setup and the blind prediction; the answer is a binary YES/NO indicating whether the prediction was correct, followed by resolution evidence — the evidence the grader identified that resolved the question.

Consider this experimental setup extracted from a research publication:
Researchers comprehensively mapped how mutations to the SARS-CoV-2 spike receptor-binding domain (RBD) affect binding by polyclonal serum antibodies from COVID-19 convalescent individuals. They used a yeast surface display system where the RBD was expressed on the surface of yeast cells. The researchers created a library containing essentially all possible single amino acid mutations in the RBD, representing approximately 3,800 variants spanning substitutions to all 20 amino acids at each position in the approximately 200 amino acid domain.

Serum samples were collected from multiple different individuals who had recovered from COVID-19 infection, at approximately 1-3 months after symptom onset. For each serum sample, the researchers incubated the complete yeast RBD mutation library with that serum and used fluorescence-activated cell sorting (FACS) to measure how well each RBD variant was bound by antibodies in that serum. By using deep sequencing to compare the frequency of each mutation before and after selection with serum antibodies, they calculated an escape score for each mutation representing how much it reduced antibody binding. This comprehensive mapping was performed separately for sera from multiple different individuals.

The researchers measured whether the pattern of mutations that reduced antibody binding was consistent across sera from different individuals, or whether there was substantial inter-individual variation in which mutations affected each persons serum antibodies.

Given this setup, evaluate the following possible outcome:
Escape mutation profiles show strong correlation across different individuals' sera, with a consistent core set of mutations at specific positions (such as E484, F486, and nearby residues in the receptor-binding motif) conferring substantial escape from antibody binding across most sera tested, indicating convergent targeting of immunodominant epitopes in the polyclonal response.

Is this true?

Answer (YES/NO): NO